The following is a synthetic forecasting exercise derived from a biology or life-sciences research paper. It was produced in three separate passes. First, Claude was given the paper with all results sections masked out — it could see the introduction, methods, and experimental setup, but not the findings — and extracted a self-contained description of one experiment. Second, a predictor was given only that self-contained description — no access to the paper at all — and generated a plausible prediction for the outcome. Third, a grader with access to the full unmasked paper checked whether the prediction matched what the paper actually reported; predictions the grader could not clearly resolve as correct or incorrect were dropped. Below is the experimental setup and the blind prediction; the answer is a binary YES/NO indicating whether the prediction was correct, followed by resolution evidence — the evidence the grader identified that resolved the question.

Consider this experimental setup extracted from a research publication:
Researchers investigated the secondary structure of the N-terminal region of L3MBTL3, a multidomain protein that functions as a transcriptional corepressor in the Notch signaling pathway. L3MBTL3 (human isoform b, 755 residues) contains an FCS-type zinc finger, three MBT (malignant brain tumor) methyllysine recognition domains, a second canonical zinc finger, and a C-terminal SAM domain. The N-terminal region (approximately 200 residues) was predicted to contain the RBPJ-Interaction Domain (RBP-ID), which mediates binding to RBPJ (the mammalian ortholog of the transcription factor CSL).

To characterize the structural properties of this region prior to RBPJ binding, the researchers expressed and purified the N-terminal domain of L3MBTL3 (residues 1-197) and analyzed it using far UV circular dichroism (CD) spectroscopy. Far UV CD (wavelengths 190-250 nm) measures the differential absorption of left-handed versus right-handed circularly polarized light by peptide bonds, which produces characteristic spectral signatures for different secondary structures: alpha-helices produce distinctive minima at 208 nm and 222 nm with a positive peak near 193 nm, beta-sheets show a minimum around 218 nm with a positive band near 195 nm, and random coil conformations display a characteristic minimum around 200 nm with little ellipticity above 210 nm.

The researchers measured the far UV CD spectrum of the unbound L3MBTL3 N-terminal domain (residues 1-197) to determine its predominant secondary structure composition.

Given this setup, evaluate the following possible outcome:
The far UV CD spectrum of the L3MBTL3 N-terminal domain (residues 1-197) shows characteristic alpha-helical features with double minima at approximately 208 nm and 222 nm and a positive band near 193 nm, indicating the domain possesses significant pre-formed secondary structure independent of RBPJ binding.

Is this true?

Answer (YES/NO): NO